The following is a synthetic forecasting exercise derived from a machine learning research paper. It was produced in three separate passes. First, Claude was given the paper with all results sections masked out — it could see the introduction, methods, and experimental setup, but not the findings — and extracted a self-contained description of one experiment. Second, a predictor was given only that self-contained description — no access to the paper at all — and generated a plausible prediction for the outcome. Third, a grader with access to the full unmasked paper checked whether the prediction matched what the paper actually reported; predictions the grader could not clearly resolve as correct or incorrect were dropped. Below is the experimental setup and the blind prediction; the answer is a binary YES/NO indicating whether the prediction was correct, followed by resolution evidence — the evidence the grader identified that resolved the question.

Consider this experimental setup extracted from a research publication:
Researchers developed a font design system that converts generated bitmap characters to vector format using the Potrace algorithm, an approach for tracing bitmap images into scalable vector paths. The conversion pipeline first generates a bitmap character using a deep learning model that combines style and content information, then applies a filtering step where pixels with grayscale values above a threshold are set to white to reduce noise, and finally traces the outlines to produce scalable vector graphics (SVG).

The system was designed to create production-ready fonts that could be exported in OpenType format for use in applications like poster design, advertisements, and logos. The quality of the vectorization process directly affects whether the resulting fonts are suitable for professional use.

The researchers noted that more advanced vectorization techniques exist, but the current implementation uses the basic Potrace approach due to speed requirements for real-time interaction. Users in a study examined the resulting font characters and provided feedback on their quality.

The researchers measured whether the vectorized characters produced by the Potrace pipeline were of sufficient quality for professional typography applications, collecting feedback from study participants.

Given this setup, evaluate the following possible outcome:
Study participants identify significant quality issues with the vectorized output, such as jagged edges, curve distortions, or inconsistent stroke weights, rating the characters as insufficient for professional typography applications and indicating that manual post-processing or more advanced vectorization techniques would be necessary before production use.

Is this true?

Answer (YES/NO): NO